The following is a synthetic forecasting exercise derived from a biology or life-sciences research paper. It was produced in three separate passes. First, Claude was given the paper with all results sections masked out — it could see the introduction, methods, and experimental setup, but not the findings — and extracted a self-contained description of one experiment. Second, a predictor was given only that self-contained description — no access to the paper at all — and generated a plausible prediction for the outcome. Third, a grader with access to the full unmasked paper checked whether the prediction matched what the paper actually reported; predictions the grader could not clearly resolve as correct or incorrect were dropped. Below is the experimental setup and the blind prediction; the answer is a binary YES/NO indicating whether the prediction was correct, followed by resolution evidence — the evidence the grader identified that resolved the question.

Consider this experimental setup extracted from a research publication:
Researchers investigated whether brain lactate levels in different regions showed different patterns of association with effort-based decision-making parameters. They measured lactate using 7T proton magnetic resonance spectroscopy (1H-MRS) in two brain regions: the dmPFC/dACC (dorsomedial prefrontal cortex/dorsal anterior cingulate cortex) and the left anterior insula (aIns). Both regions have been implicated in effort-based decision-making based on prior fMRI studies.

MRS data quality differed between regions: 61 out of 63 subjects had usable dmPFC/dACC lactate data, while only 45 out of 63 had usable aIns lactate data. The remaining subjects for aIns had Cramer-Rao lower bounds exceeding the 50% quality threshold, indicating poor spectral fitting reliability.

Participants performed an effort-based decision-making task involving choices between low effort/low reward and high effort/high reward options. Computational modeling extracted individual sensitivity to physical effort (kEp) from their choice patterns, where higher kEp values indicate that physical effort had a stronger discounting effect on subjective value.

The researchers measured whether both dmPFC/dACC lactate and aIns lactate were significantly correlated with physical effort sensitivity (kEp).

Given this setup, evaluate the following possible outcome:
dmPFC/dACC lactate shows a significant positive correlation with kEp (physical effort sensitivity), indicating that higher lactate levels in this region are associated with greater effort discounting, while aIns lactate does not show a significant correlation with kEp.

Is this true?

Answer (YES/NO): YES